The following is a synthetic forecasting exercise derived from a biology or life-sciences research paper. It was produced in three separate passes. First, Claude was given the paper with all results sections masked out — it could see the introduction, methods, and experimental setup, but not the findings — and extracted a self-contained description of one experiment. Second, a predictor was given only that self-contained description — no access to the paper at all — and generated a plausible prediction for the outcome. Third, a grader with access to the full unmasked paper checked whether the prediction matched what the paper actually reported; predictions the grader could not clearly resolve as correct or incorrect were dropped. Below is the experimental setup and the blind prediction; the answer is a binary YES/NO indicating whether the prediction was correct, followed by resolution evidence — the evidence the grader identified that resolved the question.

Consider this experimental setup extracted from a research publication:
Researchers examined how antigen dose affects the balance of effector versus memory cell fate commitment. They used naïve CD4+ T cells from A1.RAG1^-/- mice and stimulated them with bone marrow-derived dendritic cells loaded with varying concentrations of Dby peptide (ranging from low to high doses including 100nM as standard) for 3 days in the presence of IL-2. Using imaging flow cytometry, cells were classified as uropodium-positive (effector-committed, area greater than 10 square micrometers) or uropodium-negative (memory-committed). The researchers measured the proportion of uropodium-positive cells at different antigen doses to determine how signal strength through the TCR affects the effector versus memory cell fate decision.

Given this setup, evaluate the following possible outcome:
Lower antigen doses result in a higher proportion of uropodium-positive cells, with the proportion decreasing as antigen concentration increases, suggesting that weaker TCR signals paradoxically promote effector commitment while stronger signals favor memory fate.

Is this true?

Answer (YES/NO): NO